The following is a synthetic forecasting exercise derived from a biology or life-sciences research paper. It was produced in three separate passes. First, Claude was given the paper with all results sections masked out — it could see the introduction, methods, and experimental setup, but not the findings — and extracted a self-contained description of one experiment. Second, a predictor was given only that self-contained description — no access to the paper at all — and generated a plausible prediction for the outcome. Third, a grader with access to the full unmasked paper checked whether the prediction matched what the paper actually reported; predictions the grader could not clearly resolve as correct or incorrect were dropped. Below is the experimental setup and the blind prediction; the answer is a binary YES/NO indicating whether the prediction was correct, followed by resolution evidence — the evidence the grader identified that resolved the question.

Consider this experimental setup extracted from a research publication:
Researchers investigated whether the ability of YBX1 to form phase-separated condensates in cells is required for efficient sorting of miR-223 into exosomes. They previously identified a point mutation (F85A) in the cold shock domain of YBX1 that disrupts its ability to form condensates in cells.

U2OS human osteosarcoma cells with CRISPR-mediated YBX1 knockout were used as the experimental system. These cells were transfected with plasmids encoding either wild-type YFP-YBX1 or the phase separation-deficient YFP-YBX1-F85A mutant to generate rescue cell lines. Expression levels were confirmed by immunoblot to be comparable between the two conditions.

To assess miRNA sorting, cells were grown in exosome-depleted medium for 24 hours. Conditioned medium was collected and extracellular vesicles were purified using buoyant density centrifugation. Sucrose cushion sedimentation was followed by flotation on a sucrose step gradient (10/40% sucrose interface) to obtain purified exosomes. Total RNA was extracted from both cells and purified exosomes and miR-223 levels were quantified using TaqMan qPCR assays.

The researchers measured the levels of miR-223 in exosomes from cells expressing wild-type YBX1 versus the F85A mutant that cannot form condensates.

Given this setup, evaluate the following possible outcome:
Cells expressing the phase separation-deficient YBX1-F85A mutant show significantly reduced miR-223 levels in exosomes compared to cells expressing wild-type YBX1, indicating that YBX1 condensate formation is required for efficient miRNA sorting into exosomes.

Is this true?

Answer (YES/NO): NO